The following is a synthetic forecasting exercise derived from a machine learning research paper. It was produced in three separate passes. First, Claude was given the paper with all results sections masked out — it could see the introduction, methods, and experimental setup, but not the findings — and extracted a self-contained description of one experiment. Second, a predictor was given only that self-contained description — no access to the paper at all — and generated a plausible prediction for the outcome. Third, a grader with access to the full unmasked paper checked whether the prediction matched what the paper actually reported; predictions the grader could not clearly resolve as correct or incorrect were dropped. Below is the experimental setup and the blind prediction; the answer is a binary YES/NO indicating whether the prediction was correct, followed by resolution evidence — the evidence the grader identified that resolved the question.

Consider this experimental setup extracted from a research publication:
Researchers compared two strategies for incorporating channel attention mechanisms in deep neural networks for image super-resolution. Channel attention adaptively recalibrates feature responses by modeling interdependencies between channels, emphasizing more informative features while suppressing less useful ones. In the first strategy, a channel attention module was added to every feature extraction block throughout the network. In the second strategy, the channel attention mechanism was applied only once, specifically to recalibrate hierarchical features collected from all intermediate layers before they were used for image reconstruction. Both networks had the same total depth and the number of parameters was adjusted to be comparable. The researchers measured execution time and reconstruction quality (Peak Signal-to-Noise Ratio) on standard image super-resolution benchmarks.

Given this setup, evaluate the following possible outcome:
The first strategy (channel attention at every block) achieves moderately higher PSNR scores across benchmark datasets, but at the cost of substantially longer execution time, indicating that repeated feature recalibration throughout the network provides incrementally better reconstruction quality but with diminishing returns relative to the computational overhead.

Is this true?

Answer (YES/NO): NO